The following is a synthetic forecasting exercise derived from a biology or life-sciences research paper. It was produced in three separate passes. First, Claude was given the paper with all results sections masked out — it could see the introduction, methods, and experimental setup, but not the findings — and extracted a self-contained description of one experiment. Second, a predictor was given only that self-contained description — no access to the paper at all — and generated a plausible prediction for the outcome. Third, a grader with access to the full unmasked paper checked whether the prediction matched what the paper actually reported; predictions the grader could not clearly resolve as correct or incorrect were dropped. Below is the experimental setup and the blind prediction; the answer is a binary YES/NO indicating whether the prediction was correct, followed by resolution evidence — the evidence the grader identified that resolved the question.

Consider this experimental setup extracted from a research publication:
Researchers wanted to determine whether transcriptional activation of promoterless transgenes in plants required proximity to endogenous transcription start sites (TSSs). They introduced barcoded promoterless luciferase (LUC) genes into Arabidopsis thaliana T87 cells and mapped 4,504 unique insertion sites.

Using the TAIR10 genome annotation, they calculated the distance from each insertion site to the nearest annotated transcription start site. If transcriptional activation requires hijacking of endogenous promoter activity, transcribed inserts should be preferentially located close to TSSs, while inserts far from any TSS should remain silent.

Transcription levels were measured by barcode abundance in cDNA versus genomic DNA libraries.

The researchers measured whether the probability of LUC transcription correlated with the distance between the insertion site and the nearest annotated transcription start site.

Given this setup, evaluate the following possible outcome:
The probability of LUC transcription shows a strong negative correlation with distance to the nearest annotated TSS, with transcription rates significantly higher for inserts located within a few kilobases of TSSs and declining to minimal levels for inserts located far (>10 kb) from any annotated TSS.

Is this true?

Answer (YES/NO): NO